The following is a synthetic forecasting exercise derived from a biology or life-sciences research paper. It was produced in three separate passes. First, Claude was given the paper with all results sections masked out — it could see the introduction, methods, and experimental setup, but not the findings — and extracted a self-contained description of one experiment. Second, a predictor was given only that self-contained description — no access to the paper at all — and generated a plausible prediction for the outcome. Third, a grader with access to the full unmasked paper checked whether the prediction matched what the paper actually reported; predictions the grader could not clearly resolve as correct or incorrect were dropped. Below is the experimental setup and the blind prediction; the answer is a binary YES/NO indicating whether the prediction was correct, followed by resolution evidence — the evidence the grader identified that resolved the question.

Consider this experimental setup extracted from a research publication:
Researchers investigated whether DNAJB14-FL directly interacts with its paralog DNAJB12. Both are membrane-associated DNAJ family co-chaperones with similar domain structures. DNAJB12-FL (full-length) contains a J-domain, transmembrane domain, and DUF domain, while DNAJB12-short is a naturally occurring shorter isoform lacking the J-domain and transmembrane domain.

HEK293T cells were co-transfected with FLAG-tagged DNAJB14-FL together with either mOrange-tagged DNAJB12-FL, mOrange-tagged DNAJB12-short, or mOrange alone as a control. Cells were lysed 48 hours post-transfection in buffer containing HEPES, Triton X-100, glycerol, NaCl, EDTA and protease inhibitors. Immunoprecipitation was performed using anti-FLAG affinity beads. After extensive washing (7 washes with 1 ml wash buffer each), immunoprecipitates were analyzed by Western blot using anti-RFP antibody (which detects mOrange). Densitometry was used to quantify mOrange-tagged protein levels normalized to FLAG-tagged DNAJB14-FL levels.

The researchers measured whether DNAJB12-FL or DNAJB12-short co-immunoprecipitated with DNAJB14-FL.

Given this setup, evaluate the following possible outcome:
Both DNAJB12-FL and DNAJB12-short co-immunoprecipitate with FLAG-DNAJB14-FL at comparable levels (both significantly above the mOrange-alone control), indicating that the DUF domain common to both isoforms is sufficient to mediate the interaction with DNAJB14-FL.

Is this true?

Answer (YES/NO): NO